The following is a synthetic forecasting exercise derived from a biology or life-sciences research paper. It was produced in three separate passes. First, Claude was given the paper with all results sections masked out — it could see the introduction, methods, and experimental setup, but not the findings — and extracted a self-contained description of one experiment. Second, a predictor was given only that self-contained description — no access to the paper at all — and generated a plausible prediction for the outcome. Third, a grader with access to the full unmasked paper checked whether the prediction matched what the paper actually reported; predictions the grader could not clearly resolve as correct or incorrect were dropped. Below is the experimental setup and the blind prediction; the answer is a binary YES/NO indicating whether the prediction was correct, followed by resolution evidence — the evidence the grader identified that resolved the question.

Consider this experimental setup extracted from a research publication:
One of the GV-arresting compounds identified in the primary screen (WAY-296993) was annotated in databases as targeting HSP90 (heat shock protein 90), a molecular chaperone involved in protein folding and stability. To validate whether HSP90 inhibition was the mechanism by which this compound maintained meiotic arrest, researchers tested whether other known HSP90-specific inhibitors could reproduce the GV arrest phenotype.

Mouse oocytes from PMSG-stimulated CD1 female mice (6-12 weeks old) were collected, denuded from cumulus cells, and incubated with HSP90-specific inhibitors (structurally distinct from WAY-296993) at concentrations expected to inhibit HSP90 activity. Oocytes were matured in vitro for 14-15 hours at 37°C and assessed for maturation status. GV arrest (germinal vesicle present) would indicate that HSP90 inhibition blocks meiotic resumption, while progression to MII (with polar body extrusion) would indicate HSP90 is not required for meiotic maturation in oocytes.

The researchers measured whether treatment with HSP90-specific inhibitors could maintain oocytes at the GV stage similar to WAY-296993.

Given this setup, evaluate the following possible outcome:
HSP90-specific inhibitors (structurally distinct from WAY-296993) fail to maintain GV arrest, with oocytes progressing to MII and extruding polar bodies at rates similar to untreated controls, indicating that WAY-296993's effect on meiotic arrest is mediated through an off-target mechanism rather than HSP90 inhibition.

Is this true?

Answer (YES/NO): YES